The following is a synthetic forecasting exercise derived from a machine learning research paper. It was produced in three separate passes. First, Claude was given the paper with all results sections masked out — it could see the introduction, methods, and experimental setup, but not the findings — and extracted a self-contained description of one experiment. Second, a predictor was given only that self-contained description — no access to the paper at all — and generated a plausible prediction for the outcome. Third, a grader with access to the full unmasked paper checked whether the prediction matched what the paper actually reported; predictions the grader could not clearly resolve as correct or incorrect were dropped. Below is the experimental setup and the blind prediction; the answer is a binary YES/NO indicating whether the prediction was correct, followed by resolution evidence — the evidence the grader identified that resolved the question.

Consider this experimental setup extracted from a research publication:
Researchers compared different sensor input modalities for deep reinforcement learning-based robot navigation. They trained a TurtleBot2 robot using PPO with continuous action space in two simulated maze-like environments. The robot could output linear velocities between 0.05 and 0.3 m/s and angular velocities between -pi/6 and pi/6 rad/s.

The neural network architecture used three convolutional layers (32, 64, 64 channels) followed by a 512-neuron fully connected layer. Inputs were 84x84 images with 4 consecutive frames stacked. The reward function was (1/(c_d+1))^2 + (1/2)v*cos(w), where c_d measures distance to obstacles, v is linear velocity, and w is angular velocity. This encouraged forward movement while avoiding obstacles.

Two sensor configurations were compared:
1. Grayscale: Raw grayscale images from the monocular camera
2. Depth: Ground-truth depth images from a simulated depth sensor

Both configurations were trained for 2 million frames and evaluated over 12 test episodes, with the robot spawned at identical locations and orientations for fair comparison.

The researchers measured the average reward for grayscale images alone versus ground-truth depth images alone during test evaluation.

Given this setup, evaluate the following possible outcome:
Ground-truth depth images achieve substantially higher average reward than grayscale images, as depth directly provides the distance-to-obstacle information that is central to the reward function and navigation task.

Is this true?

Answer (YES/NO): YES